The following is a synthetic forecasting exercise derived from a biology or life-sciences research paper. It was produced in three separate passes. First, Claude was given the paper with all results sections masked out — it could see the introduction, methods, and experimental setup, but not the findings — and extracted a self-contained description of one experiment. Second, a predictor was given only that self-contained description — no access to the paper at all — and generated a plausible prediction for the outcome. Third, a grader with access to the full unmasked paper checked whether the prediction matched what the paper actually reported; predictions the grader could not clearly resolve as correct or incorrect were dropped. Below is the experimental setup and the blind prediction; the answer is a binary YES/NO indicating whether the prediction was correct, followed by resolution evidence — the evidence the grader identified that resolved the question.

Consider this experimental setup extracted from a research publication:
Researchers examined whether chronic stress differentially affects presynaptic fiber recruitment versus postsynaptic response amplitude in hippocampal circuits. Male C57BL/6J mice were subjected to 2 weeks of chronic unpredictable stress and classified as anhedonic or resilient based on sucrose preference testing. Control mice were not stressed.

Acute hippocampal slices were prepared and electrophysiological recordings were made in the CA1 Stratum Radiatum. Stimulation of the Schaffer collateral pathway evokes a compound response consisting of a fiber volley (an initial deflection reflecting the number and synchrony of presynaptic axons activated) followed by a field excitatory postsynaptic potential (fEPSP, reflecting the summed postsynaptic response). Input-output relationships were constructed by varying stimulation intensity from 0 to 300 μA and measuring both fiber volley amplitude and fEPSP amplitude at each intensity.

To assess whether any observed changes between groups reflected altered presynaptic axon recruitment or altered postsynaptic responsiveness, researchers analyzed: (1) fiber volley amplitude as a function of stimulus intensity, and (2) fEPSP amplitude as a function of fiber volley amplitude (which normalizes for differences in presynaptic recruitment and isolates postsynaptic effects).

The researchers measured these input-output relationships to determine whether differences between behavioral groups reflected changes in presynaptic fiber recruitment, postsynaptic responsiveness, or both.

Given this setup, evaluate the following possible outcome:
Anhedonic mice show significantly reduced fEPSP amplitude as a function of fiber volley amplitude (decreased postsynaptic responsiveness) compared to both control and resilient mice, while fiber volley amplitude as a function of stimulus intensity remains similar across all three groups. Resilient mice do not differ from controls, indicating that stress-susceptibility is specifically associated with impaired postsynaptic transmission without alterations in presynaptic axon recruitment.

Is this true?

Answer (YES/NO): NO